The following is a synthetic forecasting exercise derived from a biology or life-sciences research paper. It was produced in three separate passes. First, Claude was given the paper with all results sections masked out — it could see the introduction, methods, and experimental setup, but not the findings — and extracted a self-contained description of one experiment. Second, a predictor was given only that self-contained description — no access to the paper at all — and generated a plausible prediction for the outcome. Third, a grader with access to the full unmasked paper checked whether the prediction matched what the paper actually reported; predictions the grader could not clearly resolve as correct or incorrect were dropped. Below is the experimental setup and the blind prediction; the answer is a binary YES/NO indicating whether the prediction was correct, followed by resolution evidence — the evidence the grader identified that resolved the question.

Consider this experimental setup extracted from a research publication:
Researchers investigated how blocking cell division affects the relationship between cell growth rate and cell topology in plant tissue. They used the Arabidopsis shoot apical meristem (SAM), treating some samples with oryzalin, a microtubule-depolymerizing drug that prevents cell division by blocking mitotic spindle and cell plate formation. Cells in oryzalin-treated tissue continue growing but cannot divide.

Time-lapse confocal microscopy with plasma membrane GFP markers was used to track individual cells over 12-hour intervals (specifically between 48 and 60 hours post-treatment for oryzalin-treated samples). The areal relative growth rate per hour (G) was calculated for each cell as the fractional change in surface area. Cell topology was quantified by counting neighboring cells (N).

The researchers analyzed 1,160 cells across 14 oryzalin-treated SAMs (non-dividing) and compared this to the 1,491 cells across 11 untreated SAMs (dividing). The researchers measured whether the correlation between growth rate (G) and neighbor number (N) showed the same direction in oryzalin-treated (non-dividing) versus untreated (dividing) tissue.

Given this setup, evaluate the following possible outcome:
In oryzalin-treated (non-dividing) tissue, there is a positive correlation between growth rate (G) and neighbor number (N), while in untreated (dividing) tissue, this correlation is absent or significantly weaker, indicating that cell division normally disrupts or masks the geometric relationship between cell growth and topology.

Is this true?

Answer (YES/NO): NO